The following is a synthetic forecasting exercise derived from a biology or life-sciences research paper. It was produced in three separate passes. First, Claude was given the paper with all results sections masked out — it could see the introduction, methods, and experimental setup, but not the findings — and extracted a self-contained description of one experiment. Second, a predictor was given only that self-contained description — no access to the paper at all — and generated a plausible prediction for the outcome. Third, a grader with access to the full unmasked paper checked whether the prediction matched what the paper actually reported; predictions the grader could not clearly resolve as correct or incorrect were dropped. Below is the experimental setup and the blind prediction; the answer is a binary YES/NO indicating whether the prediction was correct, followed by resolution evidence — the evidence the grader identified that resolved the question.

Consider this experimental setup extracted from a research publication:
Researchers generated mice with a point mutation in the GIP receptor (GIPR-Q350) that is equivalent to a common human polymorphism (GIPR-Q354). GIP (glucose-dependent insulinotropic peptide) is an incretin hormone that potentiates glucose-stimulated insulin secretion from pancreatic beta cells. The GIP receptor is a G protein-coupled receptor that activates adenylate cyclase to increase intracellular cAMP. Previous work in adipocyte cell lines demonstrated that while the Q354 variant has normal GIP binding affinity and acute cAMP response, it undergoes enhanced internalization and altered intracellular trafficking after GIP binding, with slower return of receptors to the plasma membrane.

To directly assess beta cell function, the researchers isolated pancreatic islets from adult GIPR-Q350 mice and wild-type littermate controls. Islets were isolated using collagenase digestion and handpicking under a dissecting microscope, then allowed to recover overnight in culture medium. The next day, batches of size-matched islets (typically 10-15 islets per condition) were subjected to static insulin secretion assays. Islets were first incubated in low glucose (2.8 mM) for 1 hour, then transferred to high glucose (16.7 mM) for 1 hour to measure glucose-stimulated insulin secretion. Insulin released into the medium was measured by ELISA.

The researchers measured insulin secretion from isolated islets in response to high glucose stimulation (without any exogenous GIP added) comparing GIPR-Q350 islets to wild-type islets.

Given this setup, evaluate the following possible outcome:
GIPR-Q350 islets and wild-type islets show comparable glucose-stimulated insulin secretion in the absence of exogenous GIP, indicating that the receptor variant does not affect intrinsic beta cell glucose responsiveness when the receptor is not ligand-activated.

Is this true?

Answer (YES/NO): NO